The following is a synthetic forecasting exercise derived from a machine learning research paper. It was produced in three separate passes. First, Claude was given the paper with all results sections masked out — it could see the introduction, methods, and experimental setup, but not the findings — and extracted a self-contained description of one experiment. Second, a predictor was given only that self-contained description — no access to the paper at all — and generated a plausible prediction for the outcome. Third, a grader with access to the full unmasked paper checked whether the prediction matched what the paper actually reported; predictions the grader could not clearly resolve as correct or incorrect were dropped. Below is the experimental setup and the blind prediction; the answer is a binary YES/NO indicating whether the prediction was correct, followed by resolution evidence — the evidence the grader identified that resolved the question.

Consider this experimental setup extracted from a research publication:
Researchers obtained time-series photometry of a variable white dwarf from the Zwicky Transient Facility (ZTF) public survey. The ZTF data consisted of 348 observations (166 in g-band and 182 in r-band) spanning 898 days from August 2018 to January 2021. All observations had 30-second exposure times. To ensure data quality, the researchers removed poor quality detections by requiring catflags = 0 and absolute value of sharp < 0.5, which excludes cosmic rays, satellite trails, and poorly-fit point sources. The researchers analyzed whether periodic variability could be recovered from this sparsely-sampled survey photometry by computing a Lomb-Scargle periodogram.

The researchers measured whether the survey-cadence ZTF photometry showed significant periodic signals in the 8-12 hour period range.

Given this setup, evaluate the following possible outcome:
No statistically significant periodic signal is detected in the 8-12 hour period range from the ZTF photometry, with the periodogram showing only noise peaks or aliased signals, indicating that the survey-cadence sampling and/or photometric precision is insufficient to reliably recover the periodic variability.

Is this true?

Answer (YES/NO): NO